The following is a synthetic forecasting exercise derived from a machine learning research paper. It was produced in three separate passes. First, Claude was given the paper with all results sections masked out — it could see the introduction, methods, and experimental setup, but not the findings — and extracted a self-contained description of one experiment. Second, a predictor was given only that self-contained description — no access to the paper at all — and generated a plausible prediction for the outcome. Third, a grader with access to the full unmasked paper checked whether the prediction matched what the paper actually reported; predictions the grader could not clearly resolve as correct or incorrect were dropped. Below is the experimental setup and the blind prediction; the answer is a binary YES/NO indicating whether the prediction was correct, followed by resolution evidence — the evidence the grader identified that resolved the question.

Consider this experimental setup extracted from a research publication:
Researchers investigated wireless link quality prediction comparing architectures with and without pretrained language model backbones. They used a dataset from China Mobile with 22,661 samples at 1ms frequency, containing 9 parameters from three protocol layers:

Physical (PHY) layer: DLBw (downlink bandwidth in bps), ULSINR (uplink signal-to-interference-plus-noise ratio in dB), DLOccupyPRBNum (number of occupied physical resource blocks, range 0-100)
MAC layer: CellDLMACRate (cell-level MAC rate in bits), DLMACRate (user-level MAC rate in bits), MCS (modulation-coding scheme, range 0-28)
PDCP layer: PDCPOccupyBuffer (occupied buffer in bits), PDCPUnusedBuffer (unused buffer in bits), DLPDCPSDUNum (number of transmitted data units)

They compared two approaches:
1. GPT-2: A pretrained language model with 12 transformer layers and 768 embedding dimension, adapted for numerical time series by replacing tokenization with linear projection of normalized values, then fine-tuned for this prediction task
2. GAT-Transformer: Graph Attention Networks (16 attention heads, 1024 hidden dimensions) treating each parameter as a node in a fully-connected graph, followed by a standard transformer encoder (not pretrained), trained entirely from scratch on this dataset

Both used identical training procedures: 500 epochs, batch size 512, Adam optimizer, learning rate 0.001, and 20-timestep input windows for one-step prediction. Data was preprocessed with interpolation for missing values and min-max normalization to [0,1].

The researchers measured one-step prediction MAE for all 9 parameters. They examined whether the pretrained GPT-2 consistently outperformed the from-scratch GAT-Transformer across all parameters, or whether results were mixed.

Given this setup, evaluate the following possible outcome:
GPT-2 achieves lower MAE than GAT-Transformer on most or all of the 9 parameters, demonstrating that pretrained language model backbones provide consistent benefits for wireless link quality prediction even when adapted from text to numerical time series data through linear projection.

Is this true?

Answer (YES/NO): YES